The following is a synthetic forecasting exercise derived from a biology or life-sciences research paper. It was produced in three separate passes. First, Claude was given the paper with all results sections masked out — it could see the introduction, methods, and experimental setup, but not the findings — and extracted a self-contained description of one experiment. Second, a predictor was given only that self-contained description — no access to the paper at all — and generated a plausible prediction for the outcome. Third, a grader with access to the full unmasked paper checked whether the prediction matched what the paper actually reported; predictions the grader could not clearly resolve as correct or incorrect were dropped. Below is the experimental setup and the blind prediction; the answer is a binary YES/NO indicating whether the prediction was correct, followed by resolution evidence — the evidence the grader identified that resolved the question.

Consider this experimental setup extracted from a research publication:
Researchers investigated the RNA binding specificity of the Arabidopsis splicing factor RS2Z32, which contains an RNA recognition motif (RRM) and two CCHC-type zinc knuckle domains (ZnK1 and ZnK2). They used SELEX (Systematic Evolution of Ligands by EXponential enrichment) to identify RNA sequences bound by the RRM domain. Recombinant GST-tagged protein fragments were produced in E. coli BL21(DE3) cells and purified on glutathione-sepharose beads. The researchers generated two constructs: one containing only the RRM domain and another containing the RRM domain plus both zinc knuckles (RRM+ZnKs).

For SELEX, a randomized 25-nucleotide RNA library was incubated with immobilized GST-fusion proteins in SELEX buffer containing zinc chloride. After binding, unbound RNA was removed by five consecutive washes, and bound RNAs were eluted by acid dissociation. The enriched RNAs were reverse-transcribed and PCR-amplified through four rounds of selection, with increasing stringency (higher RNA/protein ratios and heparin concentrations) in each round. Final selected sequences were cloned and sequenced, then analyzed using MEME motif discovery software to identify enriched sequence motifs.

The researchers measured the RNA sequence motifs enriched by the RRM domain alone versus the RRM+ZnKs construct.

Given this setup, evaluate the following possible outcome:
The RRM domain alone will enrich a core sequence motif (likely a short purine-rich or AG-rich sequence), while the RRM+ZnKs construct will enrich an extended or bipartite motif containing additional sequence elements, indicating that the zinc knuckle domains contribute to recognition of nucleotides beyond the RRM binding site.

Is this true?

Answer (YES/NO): NO